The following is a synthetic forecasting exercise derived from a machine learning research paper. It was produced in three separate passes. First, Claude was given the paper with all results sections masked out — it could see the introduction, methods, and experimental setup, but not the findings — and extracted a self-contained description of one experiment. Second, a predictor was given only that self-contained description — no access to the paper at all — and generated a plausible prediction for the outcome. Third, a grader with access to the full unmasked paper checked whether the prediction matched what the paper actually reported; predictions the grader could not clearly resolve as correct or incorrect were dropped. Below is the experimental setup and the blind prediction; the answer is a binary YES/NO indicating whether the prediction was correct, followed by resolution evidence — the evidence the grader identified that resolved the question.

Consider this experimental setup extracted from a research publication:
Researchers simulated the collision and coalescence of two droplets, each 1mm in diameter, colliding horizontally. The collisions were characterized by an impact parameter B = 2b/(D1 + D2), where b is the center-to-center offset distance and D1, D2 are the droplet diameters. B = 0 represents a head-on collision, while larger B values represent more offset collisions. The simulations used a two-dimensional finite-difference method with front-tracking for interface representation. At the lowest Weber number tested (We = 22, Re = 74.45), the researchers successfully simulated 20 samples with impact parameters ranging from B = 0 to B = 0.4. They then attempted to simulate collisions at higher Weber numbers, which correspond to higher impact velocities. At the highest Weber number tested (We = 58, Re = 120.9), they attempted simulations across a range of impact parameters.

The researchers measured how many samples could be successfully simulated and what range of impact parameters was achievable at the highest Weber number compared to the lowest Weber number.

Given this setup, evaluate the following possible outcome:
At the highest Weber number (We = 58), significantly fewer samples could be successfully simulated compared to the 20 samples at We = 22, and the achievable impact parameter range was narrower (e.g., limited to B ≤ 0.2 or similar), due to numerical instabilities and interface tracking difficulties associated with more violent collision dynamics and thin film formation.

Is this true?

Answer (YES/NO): YES